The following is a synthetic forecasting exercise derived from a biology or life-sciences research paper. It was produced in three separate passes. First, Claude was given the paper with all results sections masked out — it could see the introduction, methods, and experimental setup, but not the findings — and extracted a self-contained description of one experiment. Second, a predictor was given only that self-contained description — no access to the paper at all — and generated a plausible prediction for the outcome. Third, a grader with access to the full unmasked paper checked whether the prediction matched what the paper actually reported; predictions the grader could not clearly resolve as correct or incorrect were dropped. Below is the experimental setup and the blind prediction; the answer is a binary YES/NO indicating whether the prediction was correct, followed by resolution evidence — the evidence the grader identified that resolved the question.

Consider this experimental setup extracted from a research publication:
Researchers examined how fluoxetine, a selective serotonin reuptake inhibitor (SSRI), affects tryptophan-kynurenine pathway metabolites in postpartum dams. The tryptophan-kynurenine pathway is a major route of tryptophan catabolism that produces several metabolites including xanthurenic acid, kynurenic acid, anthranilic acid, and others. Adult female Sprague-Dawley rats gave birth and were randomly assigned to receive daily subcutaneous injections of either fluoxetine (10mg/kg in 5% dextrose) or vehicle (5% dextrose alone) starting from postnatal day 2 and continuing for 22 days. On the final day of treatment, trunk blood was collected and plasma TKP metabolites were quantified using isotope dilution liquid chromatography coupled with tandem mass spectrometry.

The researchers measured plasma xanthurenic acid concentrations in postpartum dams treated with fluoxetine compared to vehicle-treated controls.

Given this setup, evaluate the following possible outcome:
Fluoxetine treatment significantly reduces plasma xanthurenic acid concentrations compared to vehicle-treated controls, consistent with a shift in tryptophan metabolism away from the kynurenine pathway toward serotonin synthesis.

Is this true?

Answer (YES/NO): YES